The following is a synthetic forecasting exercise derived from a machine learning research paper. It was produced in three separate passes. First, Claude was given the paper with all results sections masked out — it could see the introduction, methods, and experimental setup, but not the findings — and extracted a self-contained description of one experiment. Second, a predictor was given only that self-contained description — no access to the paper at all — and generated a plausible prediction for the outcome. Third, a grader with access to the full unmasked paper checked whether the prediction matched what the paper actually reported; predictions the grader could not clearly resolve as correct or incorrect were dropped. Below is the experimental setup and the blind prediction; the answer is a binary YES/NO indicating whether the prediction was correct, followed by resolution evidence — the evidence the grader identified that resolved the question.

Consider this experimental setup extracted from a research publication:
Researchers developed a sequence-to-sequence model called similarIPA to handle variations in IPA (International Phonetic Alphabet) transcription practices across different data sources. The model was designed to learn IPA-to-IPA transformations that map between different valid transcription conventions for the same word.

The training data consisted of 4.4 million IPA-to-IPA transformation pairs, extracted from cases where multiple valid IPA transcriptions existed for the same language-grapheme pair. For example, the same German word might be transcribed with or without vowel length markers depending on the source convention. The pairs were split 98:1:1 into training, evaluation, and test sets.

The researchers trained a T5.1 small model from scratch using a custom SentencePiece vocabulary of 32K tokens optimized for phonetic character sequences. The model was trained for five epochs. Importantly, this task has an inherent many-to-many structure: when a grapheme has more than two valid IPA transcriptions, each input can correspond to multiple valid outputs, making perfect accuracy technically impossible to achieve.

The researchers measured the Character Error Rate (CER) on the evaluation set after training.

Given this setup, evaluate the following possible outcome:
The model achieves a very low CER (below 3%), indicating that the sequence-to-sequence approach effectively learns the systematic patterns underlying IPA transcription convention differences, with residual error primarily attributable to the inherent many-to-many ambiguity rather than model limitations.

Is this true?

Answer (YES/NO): NO